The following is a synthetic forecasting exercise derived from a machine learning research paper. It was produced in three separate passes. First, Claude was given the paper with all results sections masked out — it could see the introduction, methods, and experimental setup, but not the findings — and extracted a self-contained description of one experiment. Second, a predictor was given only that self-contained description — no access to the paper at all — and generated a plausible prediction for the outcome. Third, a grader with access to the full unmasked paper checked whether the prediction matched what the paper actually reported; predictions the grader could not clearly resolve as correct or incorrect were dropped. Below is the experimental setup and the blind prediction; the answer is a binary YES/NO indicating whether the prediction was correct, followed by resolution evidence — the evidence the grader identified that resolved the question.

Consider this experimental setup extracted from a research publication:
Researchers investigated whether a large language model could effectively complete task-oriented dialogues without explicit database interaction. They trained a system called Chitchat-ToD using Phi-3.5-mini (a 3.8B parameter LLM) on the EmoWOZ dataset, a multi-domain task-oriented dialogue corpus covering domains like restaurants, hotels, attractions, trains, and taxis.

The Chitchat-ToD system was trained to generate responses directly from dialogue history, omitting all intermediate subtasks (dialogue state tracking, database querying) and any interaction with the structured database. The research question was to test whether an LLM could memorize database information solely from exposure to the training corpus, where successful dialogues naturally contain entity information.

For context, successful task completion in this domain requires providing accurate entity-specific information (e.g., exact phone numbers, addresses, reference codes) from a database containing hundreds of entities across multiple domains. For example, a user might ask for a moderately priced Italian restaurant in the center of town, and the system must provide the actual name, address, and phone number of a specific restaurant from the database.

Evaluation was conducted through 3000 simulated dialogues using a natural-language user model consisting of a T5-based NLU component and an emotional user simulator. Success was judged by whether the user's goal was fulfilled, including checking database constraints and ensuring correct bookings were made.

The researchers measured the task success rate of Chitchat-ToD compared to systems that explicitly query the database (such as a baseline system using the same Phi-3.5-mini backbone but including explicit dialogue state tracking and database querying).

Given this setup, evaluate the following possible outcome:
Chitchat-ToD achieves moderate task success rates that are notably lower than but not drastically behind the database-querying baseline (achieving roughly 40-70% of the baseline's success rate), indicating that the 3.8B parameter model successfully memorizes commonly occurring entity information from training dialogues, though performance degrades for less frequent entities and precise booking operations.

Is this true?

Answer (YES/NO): NO